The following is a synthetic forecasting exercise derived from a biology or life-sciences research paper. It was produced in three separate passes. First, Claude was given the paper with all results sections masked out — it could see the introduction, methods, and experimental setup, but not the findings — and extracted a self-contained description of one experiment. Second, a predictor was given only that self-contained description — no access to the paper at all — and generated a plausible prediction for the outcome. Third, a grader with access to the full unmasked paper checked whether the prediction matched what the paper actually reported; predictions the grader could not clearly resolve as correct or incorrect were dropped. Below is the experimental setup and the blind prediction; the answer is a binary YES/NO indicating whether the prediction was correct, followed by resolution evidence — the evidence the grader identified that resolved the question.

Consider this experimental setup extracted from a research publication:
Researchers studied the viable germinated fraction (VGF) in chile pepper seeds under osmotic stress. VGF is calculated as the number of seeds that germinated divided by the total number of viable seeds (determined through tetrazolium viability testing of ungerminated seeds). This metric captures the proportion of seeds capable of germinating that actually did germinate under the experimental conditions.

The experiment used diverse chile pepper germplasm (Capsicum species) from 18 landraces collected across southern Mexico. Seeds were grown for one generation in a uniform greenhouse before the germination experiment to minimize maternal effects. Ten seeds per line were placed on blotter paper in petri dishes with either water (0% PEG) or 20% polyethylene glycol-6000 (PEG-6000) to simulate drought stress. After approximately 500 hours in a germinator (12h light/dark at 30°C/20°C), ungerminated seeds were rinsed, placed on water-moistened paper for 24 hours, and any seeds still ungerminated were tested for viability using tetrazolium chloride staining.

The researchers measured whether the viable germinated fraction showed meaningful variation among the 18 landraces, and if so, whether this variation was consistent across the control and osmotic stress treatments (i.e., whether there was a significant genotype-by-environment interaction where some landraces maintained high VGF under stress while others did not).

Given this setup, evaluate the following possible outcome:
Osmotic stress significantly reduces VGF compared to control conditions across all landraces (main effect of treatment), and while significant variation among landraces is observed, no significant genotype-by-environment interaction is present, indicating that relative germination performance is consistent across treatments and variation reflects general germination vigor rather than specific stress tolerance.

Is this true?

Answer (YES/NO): NO